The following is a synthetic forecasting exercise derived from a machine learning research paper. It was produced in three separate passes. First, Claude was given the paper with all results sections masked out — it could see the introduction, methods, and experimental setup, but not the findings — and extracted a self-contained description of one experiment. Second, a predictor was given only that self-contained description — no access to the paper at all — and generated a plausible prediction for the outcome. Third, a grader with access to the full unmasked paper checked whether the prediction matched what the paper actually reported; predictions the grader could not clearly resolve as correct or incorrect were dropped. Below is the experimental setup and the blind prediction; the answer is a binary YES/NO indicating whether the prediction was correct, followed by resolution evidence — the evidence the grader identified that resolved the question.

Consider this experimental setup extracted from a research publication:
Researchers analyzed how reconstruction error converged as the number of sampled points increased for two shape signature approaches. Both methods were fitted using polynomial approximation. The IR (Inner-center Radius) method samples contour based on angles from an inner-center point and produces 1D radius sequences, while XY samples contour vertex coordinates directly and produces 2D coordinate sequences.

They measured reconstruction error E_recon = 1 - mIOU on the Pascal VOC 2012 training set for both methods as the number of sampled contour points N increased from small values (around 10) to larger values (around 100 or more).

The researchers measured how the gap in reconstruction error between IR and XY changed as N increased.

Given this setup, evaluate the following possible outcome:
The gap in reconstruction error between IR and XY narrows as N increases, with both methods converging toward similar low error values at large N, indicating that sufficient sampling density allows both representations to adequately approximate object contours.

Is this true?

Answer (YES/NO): YES